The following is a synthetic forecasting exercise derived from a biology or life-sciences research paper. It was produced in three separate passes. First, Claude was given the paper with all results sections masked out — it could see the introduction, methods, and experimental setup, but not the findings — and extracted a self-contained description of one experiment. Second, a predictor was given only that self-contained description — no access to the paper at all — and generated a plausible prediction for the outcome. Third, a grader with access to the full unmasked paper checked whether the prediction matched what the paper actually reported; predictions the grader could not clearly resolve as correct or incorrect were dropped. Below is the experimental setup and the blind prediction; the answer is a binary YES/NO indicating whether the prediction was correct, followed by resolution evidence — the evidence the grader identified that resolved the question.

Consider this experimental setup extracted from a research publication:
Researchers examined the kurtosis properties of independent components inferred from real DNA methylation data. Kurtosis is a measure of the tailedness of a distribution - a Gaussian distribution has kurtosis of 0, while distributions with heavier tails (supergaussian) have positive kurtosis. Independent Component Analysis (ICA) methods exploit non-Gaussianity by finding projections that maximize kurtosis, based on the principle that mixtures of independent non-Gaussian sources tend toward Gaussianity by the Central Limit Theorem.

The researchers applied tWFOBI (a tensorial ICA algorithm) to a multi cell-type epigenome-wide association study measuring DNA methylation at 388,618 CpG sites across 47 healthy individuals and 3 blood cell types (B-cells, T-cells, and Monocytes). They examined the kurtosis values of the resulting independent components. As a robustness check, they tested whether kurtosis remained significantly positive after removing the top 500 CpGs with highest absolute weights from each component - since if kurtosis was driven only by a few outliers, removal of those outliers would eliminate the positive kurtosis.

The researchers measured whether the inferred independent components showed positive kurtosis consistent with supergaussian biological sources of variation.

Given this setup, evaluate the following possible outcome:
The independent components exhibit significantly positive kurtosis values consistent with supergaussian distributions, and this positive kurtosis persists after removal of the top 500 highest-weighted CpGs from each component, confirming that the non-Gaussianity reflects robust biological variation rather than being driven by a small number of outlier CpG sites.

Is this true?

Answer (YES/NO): YES